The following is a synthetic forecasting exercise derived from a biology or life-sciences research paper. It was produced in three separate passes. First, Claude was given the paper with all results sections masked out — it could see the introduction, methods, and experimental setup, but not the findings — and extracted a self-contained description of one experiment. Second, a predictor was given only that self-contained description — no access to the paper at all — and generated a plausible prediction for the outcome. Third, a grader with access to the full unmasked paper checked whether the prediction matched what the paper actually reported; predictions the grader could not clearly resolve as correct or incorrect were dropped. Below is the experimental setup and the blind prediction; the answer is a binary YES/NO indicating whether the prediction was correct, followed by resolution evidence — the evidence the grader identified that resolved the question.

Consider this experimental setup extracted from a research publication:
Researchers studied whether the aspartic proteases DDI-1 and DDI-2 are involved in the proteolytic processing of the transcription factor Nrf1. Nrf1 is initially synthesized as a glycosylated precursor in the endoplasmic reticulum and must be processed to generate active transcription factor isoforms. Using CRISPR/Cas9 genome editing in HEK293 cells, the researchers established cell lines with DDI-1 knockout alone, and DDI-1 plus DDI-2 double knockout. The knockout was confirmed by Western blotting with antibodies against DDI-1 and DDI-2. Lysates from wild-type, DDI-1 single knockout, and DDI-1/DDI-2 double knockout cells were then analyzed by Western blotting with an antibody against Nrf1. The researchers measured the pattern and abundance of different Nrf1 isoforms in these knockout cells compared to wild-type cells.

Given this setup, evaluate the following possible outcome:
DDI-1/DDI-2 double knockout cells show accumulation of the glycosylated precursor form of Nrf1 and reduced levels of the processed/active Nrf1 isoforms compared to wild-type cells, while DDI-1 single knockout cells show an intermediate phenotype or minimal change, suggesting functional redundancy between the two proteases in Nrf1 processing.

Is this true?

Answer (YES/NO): NO